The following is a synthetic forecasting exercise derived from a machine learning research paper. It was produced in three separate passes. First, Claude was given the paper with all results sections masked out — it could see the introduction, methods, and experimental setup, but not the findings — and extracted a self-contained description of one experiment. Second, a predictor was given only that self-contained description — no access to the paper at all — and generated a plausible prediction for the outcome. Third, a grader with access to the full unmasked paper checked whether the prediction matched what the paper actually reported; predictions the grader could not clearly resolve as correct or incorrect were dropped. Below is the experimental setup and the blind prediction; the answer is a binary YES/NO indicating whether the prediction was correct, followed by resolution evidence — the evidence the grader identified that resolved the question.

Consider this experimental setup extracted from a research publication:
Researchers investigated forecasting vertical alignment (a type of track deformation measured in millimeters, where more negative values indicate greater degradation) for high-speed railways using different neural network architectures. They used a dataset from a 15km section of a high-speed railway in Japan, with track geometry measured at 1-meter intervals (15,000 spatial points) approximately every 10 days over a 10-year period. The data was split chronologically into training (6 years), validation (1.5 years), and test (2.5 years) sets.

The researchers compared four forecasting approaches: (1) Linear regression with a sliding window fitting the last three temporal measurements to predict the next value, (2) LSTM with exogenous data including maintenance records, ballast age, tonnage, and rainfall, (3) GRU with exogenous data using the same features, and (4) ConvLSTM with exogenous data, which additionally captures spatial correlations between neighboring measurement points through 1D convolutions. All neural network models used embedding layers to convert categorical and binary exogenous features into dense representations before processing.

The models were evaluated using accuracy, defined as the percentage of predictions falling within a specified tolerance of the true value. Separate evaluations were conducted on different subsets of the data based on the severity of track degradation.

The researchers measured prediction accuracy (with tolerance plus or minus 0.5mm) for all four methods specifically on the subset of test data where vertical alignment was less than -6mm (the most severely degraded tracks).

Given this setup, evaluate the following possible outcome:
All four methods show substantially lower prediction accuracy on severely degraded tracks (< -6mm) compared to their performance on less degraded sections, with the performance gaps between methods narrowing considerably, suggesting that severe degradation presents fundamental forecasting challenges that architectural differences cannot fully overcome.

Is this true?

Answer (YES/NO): NO